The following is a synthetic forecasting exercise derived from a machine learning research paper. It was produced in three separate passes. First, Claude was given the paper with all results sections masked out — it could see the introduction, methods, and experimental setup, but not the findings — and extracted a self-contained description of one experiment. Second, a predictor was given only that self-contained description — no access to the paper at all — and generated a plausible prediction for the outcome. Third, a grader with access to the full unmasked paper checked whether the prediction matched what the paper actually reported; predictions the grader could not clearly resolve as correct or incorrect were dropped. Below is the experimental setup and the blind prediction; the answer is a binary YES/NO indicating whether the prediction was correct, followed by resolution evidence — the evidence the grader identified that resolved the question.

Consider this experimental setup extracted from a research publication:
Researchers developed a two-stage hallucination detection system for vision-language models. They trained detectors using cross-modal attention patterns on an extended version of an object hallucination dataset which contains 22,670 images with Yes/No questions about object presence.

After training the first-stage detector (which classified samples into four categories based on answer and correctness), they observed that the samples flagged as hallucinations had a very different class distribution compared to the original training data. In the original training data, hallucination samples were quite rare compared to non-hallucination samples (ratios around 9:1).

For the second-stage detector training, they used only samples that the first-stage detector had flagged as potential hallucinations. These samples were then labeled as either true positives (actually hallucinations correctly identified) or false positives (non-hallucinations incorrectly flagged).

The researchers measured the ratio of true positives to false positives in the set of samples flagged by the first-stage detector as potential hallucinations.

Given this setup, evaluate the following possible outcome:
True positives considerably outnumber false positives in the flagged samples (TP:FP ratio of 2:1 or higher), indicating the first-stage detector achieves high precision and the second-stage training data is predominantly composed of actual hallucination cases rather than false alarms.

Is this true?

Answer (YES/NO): NO